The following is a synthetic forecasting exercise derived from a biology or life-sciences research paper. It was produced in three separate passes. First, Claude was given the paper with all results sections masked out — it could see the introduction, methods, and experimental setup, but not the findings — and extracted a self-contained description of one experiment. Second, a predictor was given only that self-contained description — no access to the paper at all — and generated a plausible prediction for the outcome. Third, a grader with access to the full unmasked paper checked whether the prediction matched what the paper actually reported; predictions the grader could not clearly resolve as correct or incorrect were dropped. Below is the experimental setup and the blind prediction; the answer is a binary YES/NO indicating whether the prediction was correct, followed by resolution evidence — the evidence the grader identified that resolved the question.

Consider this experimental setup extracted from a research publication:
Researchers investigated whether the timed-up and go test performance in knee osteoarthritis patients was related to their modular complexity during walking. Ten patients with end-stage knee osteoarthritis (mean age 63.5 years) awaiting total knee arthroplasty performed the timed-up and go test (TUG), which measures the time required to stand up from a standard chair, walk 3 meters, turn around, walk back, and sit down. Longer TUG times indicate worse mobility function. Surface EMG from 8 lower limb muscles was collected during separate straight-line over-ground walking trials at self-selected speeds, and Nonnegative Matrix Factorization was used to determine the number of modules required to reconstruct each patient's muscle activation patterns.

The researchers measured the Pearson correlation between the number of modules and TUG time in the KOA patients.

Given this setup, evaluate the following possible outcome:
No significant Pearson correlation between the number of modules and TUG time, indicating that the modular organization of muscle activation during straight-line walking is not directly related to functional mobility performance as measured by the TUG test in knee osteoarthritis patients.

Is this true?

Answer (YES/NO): YES